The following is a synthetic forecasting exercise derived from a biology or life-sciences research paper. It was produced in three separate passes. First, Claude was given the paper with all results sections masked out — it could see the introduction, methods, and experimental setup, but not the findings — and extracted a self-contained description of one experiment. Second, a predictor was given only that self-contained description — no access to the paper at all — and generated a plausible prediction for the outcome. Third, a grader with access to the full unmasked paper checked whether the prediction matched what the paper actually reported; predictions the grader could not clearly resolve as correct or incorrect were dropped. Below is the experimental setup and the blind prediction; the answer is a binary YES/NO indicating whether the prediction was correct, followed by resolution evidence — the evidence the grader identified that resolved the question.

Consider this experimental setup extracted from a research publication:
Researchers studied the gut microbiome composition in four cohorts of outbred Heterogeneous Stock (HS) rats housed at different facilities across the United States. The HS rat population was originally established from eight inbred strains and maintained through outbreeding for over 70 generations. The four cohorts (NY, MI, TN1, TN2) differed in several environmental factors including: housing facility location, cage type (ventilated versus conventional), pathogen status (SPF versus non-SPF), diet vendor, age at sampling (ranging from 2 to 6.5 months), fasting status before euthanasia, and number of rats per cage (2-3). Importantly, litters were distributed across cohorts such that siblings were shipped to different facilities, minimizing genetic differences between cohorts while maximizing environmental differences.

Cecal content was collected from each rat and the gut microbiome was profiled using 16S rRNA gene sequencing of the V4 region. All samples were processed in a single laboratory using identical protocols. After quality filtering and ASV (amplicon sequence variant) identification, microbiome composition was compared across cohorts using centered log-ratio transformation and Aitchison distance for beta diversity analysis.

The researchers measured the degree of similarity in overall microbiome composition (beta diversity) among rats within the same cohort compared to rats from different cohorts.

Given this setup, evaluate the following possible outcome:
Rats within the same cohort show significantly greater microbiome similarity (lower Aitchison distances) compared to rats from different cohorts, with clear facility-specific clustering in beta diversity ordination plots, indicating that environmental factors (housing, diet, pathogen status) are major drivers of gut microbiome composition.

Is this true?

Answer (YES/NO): YES